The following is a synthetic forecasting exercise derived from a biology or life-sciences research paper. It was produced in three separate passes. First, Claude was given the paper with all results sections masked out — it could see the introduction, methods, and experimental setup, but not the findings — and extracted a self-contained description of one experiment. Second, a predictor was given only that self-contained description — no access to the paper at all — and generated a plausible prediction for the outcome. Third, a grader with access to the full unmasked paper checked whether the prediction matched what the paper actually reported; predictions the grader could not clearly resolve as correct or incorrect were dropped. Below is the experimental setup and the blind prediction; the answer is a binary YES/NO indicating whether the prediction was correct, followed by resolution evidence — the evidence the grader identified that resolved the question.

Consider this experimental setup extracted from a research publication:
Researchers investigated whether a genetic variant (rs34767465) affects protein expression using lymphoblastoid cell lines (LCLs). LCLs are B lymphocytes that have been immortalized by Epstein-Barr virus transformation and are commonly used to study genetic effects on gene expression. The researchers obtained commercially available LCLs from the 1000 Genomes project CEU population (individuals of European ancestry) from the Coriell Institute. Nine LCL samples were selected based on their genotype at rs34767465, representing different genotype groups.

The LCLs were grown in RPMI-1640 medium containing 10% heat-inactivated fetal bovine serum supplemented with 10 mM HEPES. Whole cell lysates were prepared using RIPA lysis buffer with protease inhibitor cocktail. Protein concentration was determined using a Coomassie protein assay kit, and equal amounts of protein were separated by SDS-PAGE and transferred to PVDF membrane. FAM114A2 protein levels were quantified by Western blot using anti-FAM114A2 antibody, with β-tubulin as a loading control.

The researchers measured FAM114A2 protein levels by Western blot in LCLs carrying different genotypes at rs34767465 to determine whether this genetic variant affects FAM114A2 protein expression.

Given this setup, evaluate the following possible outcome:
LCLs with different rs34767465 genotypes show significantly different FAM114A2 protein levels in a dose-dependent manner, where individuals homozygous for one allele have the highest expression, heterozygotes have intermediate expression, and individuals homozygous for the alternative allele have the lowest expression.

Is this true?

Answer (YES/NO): YES